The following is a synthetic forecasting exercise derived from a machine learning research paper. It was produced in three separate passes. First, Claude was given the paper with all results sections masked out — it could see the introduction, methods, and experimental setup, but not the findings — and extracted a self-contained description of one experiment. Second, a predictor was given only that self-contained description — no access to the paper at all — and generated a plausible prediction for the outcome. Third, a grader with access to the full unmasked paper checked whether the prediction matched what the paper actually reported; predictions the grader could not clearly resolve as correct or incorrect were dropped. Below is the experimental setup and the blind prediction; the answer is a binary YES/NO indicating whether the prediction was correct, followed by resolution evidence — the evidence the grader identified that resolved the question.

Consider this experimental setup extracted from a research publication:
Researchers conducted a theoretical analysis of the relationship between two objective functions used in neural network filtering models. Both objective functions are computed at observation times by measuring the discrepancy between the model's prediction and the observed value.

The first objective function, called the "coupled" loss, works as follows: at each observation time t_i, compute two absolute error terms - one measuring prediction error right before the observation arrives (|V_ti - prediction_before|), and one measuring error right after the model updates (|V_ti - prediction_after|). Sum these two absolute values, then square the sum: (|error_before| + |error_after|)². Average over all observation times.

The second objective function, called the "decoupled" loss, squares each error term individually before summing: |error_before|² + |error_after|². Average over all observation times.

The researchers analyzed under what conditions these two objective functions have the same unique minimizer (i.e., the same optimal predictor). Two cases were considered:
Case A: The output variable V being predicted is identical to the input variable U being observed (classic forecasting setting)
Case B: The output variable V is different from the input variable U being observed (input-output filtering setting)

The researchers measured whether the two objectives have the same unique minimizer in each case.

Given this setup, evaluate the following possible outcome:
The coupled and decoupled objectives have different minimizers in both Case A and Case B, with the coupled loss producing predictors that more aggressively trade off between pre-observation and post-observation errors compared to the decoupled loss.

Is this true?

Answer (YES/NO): NO